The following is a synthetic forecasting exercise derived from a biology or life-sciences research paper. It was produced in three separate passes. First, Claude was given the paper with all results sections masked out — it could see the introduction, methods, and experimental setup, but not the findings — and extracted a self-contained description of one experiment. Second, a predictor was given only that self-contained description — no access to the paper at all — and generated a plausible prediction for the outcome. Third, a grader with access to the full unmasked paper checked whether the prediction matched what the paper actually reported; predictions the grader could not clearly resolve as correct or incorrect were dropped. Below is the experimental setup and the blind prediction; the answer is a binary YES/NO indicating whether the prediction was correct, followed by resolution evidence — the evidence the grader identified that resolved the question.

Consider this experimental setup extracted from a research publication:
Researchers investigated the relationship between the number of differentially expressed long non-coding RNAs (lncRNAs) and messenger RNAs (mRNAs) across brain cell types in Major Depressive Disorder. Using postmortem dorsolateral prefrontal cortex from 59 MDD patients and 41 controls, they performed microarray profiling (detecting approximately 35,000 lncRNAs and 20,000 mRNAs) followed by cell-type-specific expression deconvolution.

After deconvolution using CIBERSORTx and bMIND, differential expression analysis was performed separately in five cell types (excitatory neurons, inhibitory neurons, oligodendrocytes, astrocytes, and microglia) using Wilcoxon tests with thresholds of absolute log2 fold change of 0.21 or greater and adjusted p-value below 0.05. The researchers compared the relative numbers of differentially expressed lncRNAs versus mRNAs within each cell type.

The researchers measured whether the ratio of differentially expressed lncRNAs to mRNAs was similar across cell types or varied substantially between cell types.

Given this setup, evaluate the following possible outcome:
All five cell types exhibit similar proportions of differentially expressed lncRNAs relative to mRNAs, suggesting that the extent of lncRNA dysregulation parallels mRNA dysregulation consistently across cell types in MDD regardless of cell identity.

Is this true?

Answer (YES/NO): NO